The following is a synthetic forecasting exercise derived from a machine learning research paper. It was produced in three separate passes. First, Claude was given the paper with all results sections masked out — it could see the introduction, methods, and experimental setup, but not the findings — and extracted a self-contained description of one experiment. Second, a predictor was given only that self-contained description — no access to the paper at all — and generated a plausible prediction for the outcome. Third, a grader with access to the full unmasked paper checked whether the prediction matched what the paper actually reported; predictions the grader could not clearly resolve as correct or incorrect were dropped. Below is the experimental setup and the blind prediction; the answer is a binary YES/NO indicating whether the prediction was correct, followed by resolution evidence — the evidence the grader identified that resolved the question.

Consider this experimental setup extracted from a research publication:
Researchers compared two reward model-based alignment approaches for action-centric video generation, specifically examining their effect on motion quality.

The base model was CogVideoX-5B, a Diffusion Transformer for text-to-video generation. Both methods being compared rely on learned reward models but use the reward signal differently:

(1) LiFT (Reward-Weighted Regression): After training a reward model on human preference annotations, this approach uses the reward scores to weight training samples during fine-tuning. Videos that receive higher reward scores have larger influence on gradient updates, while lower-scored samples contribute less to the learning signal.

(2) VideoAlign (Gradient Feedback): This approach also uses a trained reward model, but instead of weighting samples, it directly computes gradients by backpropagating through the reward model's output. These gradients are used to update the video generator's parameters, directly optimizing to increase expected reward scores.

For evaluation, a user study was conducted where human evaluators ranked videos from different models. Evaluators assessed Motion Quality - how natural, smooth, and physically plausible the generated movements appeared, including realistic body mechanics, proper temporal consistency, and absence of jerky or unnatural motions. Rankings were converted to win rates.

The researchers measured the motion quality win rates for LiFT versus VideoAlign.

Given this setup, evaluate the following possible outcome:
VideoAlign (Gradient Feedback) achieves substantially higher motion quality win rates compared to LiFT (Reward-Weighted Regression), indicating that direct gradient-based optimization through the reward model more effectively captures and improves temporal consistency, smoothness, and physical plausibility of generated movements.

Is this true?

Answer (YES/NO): NO